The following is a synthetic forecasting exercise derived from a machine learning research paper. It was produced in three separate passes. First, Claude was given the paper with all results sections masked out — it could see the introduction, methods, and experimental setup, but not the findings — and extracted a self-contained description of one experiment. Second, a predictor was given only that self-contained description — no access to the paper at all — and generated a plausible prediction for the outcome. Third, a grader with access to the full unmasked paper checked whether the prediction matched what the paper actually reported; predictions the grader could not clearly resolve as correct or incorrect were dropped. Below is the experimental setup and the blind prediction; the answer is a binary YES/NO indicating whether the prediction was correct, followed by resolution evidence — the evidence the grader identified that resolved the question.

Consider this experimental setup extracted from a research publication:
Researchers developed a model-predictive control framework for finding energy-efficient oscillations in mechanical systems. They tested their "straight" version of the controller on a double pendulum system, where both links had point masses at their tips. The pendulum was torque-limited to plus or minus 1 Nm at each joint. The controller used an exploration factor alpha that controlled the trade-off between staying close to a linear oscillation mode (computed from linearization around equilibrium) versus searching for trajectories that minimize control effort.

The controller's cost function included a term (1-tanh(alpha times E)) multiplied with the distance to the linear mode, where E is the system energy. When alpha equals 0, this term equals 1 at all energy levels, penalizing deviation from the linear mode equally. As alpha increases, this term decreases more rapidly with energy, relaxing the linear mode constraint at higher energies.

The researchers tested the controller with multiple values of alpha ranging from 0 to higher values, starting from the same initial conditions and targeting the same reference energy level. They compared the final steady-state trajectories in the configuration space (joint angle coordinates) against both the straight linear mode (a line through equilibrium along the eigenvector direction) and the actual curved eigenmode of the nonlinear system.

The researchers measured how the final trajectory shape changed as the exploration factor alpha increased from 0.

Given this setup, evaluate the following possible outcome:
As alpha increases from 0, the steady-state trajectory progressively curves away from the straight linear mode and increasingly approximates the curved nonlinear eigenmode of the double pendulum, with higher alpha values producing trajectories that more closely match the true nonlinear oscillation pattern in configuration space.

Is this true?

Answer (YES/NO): YES